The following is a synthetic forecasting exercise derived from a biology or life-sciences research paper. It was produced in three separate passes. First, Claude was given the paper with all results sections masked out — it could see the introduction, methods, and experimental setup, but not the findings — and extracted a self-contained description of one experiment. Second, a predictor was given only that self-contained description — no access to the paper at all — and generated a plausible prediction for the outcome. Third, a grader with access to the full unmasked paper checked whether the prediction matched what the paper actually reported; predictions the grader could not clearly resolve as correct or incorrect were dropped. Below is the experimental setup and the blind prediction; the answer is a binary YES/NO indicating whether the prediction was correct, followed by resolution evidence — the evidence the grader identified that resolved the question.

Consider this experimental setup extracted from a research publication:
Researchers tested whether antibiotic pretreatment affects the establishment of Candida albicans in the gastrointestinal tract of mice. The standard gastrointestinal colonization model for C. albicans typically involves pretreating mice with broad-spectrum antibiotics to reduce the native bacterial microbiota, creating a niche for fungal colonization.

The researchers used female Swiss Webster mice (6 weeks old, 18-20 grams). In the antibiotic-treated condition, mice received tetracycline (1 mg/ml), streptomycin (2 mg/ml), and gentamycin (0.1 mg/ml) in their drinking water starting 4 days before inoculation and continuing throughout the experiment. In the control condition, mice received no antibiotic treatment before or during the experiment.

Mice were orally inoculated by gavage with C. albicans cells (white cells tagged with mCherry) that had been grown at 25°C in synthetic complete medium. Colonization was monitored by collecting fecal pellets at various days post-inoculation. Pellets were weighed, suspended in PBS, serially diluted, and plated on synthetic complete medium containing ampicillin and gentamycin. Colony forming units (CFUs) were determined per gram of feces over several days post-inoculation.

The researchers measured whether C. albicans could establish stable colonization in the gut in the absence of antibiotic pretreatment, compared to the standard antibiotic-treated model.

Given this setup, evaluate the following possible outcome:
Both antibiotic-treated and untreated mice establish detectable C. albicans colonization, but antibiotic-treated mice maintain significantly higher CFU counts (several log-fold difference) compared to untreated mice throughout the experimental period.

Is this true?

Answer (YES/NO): YES